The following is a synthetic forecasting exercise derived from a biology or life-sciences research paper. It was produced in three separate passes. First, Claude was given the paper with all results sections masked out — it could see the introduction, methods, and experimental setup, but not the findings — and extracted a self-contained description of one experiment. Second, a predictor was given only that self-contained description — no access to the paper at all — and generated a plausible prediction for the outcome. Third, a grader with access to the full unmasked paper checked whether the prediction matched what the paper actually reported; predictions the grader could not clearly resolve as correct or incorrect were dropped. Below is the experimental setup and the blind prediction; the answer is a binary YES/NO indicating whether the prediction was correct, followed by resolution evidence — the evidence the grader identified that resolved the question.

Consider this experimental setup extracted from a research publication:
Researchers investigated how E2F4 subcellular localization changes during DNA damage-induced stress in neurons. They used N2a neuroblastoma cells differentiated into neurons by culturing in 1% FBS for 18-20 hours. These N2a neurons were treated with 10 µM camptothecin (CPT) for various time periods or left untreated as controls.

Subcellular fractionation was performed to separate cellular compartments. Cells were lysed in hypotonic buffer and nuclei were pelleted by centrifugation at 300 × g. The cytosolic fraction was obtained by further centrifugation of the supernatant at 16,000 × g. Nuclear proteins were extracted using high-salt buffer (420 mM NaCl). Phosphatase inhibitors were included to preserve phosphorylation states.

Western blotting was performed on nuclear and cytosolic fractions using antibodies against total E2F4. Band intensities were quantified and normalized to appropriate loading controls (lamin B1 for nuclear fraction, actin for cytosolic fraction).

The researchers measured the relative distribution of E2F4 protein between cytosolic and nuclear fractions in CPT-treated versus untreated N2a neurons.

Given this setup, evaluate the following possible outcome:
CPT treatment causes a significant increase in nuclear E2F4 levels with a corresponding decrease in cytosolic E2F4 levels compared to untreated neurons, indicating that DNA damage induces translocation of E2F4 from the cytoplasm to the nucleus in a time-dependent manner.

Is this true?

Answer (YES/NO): NO